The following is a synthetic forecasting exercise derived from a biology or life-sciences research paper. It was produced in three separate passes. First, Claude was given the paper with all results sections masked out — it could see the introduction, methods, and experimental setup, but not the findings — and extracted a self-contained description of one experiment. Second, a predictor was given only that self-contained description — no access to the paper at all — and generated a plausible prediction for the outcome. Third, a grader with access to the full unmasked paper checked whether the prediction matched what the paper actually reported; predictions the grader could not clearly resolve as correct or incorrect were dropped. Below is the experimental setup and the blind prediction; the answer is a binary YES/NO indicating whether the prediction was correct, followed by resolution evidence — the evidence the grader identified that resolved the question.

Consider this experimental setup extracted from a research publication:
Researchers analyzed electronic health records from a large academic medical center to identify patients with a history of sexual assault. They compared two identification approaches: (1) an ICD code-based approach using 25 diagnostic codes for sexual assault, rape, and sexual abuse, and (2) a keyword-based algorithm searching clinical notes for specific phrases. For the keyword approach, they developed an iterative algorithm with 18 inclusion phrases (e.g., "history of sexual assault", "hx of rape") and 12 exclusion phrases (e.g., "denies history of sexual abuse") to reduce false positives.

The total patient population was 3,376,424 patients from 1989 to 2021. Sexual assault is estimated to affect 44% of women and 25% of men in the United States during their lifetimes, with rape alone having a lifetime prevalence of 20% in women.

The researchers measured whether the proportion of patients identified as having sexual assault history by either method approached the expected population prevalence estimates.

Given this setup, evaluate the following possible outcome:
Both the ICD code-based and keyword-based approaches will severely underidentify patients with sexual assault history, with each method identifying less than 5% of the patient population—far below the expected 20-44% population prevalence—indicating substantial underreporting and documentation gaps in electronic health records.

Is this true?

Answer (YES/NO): YES